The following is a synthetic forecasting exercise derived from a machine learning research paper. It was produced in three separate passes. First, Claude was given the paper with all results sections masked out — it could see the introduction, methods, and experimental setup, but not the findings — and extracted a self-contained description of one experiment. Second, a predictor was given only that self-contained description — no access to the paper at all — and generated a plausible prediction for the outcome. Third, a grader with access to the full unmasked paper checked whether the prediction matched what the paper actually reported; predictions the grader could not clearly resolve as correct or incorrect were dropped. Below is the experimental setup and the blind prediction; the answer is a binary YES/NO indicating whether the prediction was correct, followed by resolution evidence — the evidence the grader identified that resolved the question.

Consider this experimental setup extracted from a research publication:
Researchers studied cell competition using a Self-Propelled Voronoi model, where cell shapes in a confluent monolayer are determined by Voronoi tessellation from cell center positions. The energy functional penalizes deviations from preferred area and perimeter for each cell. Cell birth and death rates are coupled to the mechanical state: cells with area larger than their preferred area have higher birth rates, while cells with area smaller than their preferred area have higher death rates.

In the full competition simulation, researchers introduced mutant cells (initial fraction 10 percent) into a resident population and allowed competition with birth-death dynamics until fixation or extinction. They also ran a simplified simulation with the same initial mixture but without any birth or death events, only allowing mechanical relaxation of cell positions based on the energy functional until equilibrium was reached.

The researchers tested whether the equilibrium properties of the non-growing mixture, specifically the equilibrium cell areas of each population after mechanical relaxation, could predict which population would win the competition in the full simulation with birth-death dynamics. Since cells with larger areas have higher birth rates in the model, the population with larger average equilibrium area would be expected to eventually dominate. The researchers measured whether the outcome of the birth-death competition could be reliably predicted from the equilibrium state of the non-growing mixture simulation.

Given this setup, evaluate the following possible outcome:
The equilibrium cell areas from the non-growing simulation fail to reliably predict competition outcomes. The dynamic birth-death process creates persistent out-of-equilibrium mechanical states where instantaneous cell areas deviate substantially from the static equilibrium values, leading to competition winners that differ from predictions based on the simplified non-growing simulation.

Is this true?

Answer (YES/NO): NO